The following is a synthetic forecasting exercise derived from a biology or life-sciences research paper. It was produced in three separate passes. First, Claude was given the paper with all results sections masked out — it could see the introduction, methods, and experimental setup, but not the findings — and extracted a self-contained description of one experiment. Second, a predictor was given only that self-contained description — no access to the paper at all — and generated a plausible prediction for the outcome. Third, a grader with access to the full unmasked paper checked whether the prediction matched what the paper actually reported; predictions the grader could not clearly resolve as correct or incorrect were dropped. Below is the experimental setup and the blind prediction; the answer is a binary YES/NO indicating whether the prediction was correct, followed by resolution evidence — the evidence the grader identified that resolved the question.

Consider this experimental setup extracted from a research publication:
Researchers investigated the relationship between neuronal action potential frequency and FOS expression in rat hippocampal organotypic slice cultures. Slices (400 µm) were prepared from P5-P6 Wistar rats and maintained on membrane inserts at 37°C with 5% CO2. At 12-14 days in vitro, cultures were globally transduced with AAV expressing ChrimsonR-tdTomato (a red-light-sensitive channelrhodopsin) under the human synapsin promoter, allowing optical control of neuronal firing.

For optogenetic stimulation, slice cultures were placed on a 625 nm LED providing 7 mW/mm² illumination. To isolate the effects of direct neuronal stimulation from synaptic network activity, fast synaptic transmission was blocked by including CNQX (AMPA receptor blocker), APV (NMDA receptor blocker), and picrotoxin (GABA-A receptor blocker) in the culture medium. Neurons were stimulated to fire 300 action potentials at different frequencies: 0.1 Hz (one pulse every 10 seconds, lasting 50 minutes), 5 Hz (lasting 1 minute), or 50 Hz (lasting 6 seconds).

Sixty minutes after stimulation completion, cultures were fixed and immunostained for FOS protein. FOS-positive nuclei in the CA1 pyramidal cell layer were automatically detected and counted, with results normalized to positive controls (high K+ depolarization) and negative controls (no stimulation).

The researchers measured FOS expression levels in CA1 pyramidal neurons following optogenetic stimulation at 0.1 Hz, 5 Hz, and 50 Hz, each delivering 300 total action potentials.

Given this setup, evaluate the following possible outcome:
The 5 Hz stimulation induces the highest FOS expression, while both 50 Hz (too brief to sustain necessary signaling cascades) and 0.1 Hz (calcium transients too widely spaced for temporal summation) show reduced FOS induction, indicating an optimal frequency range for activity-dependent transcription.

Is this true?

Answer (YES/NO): NO